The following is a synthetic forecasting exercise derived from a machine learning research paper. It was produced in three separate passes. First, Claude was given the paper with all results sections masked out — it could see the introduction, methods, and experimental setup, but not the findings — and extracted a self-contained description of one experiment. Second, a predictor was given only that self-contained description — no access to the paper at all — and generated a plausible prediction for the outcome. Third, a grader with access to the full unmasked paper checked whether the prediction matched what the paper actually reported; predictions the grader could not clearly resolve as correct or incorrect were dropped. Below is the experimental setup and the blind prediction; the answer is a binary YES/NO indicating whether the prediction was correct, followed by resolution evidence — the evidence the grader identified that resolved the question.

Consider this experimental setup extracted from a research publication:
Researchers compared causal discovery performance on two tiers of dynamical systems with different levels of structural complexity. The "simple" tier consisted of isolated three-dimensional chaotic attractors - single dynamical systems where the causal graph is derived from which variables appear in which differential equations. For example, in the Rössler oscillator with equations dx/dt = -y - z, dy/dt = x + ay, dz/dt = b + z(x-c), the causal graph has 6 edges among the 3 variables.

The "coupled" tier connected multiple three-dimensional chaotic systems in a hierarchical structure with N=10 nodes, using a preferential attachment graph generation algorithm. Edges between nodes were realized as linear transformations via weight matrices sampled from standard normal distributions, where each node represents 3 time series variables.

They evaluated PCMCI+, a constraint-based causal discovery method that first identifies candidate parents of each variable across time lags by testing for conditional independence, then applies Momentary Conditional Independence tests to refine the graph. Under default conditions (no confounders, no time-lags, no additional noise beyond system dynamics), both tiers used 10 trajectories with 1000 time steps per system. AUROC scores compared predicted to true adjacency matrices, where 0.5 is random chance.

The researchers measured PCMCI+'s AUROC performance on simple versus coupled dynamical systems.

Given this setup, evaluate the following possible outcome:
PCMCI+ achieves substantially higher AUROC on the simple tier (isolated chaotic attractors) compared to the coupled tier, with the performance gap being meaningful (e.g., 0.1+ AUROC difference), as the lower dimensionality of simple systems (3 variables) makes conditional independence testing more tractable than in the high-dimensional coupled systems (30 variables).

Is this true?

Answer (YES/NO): NO